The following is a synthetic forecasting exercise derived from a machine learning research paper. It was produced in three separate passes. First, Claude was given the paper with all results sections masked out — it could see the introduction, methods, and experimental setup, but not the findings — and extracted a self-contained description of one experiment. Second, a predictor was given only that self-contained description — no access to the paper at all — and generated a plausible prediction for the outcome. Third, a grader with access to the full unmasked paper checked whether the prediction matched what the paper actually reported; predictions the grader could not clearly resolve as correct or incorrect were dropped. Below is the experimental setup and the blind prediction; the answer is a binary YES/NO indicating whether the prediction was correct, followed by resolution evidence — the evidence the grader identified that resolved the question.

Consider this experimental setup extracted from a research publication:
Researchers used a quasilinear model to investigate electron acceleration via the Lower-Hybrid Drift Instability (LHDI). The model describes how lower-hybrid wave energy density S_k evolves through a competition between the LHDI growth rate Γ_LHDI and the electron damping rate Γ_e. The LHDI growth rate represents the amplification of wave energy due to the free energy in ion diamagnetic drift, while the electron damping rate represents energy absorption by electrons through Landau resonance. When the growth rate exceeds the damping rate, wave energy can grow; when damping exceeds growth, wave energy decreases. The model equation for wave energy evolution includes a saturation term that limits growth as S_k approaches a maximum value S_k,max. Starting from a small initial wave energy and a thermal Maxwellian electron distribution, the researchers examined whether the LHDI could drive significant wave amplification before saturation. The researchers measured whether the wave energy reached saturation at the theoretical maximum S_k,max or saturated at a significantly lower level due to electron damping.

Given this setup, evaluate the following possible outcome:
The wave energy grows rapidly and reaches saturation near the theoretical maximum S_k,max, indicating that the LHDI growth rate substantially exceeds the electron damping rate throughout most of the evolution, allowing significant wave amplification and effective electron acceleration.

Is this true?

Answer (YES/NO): NO